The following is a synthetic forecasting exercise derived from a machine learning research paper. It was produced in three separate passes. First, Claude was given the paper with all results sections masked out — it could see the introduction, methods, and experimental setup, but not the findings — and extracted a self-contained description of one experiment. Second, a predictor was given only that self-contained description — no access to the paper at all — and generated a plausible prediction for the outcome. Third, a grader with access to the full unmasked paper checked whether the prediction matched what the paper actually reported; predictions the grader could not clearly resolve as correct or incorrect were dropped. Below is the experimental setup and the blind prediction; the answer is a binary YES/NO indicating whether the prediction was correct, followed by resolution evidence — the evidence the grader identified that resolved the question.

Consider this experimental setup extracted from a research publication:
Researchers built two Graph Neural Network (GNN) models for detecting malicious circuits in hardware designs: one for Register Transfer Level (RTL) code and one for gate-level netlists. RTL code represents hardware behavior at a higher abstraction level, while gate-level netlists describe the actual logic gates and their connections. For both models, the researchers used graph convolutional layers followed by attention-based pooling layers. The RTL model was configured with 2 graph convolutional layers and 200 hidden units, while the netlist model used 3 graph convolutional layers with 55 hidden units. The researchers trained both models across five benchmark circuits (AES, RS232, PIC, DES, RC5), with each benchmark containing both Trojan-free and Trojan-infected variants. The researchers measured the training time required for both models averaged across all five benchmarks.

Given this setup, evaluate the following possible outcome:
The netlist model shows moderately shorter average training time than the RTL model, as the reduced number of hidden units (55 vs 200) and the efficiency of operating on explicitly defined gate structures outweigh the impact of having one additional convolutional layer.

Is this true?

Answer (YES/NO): NO